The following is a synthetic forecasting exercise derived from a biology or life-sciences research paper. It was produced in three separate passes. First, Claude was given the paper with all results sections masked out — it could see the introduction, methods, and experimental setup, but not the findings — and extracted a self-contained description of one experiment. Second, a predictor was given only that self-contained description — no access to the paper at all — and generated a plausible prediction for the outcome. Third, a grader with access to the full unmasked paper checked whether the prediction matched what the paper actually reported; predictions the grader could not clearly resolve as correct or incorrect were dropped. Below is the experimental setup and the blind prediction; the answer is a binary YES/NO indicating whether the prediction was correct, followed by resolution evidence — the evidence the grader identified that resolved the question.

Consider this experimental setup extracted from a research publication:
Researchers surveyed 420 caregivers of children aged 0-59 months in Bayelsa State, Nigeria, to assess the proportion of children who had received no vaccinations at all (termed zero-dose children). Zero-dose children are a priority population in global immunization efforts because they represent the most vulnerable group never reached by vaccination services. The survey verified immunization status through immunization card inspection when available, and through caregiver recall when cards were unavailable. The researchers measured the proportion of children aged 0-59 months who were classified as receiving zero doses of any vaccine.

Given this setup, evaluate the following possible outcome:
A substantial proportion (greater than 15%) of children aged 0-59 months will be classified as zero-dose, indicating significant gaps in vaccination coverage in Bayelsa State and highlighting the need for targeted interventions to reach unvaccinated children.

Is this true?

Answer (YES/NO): NO